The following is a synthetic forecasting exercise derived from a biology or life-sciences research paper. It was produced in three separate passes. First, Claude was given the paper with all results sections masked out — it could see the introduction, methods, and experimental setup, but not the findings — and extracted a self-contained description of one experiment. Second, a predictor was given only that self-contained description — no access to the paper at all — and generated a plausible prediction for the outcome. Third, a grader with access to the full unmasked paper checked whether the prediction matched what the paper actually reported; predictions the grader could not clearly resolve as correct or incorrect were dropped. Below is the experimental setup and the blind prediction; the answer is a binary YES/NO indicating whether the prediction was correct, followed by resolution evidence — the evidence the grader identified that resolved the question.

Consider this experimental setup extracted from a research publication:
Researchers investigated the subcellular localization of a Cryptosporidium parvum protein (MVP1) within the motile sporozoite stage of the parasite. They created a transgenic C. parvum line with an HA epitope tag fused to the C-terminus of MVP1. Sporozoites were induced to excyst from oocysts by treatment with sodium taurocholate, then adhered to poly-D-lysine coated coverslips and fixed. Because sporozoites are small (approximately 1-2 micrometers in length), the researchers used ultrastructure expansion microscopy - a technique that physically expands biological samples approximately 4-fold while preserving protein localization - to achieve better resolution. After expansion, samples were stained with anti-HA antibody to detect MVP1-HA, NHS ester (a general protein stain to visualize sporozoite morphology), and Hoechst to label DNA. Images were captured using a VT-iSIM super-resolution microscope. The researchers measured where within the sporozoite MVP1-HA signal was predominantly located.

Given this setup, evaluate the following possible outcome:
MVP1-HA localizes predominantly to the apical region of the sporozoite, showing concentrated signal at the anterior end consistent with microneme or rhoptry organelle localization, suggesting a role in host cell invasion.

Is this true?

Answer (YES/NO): NO